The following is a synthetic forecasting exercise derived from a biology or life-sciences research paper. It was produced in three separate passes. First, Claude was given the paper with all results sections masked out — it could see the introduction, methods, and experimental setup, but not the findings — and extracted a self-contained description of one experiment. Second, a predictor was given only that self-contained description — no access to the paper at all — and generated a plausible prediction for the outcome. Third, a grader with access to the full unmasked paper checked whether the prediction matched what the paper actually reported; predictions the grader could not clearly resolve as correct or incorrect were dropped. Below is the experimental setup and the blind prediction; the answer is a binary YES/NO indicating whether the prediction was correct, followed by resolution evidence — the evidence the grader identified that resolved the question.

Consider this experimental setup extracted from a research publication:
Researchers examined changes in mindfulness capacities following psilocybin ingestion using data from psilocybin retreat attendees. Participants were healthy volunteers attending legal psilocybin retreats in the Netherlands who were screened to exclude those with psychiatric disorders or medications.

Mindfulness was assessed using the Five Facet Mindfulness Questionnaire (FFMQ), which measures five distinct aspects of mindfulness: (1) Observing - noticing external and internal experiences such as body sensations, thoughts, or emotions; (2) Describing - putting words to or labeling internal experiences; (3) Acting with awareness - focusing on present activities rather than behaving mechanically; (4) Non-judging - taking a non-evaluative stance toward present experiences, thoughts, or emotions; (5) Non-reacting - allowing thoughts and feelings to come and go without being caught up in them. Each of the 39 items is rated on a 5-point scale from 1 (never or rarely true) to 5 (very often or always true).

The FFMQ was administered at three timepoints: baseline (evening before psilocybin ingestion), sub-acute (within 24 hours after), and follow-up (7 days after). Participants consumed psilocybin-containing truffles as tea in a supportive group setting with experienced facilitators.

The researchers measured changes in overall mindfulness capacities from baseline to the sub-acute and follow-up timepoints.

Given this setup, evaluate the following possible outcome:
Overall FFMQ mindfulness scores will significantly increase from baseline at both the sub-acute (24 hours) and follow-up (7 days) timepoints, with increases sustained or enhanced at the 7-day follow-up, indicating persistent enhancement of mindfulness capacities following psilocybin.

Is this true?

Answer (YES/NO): NO